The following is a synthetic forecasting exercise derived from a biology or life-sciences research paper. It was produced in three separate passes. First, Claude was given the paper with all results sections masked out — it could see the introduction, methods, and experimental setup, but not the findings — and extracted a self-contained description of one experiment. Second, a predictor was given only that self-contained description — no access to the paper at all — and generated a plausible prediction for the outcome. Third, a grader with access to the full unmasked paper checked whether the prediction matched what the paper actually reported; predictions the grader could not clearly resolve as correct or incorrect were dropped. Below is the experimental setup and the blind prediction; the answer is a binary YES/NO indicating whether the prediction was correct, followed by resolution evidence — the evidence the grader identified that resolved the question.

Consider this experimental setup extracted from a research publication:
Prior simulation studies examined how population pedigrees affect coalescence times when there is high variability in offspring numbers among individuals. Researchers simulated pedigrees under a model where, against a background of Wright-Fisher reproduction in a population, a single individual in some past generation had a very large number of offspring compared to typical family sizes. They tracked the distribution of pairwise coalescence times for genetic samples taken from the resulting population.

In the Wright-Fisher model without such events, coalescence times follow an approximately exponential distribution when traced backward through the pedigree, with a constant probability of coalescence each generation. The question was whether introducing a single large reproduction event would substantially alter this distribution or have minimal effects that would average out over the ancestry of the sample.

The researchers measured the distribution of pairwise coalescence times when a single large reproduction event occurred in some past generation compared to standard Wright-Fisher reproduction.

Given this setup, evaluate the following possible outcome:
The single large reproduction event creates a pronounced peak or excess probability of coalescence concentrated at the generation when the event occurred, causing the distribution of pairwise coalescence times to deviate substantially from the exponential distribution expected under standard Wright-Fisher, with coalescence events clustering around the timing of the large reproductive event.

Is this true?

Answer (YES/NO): YES